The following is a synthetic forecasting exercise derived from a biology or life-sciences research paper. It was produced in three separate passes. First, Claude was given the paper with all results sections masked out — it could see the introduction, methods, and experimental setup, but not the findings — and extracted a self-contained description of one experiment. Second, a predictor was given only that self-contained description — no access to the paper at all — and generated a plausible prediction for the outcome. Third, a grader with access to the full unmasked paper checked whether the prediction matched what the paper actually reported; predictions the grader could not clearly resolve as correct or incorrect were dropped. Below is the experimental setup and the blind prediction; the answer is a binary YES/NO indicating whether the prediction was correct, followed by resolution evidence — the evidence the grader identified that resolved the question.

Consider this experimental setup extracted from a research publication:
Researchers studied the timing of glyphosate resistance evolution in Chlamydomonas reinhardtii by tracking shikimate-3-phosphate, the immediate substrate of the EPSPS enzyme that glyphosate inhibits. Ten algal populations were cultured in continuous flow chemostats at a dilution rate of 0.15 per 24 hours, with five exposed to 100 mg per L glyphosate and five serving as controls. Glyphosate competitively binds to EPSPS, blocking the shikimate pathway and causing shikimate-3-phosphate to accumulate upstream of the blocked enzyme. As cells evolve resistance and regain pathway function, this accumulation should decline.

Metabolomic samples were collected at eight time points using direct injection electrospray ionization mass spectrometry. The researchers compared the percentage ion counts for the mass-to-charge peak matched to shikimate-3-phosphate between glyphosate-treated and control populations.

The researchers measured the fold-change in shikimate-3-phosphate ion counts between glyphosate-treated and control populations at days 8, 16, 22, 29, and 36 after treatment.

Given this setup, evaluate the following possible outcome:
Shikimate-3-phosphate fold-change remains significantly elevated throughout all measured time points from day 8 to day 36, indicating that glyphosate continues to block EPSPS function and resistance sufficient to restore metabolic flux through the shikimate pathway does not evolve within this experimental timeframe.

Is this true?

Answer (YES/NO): NO